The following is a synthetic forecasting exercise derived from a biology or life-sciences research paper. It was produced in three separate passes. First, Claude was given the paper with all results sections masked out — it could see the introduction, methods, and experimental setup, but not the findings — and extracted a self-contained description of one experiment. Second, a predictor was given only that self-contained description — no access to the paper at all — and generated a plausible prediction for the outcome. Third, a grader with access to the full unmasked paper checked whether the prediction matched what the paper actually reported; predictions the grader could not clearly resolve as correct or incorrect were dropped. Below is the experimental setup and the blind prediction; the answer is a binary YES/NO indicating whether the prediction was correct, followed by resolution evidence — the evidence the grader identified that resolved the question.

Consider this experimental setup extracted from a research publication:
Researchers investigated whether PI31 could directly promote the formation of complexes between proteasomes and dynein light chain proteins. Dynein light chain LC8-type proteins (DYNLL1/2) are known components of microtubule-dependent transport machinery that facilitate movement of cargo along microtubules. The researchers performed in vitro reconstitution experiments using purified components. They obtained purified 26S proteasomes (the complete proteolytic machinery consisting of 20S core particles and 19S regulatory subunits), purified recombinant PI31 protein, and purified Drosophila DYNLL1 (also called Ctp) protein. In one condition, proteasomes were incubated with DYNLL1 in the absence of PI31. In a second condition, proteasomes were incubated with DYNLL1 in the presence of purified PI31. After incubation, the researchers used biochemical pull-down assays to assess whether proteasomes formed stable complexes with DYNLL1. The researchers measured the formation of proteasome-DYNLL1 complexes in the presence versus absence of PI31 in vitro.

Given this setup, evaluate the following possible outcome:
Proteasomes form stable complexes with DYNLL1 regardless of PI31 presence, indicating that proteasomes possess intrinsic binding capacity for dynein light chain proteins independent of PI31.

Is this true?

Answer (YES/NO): NO